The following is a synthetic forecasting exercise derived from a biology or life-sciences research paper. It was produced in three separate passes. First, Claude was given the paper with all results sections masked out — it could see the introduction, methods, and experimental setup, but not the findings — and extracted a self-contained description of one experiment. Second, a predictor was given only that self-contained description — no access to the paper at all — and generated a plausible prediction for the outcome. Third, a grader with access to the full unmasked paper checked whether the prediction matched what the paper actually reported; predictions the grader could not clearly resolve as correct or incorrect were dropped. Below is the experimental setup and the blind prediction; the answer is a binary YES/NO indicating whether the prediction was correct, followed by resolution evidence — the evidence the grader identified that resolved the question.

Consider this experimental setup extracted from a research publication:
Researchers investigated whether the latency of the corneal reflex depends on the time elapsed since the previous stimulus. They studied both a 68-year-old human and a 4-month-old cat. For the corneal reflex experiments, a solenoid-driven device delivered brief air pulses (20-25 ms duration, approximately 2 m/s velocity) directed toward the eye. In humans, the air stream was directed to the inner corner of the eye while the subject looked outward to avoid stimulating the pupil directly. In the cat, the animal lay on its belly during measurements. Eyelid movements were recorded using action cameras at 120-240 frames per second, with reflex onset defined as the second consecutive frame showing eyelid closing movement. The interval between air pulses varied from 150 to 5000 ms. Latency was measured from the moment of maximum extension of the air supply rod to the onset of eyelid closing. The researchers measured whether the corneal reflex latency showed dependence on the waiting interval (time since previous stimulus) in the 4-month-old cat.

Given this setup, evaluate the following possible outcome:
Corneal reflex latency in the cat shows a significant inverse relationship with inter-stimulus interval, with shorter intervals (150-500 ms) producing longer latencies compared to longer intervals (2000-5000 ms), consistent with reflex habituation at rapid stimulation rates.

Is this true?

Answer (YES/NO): NO